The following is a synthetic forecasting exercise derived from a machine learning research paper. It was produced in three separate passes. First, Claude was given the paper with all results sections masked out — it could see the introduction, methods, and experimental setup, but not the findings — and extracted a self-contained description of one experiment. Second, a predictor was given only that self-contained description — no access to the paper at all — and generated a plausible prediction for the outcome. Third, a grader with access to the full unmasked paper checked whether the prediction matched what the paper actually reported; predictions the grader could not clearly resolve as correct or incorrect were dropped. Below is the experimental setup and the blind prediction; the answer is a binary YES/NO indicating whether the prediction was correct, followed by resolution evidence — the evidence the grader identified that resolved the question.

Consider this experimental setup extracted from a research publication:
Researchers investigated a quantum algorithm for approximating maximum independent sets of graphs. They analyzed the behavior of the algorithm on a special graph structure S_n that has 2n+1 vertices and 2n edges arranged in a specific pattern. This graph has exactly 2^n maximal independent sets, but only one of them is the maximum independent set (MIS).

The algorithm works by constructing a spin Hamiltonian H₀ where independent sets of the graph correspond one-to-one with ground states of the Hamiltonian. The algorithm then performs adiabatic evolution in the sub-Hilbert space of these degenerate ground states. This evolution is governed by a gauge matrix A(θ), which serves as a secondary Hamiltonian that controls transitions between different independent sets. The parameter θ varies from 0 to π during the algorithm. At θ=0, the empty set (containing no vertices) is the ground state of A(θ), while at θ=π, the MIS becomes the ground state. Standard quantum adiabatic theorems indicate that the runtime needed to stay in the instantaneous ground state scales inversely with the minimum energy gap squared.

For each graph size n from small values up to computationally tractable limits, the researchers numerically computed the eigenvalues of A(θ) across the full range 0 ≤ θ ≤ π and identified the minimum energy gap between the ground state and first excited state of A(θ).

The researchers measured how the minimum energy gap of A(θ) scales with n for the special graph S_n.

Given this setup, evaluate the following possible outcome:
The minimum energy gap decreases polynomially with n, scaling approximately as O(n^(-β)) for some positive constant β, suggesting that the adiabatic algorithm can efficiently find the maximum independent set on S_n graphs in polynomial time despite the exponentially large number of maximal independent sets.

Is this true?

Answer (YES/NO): NO